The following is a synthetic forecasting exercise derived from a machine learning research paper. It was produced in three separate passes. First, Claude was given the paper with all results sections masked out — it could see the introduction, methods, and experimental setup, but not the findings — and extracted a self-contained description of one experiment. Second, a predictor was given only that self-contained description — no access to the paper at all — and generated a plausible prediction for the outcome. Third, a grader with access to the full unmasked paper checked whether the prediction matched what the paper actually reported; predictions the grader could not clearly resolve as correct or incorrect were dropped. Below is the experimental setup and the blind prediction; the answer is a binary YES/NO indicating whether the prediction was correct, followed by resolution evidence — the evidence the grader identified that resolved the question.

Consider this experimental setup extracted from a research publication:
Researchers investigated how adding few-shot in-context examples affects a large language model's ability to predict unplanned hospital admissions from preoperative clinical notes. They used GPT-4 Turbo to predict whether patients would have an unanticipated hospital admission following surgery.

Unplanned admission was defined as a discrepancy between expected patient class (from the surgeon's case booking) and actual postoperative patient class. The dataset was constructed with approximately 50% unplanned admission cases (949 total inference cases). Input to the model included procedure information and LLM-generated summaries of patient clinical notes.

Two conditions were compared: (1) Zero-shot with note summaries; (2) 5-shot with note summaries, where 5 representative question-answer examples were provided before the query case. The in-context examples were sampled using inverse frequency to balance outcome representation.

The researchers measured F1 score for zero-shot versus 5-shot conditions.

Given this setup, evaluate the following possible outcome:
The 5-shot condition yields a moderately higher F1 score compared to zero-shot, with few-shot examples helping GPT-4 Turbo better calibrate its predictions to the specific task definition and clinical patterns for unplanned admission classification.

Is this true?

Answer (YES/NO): NO